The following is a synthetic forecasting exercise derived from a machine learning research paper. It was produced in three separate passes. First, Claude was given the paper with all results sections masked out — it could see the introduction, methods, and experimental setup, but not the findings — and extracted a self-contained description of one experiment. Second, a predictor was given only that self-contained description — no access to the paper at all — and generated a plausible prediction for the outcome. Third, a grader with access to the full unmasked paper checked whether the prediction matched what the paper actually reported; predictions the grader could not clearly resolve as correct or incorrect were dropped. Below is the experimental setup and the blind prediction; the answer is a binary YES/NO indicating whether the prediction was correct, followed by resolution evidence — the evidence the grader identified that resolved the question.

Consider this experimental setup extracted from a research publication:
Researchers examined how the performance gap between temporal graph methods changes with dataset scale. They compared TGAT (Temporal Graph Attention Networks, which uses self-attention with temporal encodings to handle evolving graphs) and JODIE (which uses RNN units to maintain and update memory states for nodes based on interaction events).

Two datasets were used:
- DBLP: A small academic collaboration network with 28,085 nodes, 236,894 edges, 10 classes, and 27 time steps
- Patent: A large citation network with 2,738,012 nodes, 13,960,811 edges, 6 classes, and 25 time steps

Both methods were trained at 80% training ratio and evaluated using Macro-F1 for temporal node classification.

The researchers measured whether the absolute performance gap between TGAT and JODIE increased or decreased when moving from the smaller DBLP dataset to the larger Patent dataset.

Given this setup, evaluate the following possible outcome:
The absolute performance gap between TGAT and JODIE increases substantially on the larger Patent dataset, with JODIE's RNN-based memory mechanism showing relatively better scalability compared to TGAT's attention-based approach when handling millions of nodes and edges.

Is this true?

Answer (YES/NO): NO